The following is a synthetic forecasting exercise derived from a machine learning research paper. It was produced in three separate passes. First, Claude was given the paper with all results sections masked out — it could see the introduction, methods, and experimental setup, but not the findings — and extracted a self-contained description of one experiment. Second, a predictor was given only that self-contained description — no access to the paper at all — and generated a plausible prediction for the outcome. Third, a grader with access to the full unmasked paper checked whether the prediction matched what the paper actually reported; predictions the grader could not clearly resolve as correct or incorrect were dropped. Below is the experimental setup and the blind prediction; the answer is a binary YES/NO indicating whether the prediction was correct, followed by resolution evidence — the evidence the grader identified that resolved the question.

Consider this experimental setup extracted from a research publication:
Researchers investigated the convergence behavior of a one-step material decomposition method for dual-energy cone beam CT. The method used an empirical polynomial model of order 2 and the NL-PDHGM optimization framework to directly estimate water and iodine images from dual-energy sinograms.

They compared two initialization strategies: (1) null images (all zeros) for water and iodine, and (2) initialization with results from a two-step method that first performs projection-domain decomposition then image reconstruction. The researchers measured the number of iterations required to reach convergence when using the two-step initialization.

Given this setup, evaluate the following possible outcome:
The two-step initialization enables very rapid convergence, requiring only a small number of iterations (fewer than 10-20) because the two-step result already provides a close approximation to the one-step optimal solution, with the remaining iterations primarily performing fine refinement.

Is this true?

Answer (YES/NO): NO